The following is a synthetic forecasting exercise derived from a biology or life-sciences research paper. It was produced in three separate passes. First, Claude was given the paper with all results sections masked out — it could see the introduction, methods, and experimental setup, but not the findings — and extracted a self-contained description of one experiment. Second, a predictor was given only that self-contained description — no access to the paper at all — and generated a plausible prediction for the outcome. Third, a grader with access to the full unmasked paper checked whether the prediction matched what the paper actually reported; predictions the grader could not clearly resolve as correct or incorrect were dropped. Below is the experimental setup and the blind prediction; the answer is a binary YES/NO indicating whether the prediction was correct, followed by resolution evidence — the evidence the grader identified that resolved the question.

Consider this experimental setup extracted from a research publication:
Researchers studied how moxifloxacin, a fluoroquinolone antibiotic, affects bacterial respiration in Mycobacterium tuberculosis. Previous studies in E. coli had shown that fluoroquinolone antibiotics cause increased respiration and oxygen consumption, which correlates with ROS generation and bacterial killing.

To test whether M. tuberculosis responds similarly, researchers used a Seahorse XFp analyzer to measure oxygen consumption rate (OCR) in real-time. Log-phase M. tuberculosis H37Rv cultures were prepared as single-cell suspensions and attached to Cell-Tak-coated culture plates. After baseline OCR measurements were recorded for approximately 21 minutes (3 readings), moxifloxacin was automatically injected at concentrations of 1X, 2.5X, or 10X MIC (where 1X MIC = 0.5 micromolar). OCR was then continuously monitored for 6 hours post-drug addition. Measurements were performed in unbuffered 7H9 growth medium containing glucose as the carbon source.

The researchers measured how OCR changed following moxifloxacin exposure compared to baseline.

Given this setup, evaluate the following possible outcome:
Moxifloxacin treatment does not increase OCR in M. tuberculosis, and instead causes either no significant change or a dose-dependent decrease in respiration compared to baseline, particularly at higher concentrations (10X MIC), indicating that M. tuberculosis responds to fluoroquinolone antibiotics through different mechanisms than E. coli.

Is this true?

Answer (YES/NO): YES